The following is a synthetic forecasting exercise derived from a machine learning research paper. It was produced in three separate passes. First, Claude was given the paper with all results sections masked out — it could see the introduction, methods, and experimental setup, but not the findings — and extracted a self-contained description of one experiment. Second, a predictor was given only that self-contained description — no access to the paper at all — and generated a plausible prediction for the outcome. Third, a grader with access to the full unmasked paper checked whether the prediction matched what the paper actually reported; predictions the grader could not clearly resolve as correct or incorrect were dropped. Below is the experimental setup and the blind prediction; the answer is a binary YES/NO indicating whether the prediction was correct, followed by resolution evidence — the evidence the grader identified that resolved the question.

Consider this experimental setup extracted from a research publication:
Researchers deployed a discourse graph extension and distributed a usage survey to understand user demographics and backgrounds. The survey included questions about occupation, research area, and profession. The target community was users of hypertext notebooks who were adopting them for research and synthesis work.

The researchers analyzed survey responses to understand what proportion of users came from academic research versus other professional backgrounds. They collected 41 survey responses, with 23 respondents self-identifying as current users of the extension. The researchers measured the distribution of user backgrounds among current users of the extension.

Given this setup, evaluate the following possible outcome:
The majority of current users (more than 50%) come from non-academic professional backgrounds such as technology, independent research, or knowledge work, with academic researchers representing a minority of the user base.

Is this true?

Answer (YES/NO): NO